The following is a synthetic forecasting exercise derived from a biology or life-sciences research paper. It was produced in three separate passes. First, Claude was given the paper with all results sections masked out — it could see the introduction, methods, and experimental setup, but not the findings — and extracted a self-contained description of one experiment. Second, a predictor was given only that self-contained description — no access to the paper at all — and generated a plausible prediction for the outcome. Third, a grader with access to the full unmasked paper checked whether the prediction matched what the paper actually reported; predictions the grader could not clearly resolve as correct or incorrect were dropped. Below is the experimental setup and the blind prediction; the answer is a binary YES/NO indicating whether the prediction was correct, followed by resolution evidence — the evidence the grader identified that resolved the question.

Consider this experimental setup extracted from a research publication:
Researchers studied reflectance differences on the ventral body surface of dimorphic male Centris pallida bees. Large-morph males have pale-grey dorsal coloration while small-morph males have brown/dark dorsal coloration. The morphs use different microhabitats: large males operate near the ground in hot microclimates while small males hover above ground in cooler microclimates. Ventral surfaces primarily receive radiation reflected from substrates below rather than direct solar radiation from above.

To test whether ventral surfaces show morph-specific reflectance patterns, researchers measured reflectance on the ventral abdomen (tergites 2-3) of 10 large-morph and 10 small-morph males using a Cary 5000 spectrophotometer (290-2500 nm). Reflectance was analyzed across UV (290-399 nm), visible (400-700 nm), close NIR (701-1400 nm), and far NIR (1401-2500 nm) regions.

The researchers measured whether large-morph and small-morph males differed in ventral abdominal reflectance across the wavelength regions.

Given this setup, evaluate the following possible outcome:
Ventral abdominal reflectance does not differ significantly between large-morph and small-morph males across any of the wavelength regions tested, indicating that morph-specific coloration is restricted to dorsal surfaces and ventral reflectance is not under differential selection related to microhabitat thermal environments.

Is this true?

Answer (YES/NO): YES